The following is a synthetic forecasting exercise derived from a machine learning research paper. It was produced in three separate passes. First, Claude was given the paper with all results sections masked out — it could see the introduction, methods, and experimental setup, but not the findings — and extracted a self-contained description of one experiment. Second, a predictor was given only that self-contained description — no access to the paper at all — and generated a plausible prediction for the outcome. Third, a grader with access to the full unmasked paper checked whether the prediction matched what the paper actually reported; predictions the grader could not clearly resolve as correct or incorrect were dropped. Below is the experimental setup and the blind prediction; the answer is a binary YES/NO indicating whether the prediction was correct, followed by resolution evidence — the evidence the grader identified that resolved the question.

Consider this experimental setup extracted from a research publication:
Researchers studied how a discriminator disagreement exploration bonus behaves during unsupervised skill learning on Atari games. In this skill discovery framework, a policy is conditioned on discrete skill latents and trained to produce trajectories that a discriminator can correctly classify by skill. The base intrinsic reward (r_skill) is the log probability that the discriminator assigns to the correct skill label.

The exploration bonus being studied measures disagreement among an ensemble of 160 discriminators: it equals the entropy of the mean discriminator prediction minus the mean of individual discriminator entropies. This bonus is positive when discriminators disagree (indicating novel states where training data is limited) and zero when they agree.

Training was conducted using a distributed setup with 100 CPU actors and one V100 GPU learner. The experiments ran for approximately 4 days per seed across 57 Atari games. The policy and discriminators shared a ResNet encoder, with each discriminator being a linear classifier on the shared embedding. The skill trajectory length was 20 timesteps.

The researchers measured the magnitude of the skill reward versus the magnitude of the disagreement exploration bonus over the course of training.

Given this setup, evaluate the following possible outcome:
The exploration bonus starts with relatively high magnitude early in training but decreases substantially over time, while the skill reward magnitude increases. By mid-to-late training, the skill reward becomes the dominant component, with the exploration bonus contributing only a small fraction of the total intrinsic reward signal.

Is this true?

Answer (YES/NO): YES